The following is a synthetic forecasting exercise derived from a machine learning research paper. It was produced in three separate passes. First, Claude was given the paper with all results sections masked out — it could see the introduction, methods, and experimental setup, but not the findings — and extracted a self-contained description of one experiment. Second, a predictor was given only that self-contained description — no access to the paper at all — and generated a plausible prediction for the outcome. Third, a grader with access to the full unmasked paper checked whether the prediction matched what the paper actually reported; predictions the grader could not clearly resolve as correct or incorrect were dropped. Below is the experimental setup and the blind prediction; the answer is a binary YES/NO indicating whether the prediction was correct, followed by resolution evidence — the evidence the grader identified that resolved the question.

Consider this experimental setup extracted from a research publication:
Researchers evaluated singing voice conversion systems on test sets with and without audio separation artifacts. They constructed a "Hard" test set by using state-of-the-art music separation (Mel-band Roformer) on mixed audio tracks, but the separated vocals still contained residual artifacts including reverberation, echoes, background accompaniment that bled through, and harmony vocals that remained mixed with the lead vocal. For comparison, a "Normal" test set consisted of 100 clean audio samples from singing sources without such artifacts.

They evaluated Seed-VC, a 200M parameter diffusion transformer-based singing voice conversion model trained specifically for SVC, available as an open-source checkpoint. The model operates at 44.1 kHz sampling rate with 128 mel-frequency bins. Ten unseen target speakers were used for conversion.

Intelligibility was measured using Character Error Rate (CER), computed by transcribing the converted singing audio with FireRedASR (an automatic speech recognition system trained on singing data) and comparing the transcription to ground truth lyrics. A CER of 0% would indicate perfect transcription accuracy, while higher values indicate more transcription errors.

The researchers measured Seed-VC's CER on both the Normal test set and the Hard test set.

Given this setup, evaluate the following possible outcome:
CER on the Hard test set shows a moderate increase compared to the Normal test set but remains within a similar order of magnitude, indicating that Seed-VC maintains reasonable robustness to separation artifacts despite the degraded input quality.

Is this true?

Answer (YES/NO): NO